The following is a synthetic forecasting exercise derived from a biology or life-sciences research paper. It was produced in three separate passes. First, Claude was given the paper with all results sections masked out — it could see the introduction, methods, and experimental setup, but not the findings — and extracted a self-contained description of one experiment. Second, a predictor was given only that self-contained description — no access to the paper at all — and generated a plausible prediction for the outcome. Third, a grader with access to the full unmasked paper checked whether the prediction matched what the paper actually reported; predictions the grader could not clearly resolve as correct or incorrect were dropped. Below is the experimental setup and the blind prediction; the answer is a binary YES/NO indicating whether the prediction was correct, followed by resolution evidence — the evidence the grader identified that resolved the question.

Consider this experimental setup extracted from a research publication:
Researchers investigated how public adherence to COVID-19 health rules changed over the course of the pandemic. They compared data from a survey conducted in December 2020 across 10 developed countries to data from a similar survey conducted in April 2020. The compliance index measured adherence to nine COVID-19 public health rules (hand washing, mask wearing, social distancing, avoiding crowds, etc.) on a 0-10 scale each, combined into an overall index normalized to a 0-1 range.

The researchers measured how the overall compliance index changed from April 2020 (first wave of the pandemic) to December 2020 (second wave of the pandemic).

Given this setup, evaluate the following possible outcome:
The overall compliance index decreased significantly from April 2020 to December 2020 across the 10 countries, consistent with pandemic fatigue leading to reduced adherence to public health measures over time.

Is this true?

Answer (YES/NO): NO